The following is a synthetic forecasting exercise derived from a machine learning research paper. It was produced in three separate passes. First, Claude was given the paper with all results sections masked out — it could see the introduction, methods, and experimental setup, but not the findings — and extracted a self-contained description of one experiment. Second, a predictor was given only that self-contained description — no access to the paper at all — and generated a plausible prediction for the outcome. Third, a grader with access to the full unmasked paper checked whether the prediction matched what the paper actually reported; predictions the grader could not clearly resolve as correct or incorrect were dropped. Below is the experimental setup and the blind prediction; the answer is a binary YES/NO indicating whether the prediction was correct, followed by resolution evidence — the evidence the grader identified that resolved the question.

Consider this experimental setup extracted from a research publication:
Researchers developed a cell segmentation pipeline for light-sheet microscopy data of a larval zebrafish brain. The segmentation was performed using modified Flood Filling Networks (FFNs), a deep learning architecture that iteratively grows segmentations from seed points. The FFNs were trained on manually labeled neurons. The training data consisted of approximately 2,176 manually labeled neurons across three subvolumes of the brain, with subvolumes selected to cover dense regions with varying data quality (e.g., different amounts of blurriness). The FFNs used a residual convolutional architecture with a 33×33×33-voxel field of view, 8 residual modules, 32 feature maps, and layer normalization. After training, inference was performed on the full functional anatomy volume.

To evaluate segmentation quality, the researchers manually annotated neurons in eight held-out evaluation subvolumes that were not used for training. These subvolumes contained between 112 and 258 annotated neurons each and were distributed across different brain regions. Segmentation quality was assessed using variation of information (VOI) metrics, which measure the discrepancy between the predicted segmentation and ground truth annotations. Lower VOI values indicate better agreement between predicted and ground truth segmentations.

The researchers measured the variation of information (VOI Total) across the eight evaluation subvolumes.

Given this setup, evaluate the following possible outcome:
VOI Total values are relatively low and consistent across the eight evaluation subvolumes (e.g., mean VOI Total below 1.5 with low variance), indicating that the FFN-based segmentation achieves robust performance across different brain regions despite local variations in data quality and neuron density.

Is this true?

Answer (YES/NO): NO